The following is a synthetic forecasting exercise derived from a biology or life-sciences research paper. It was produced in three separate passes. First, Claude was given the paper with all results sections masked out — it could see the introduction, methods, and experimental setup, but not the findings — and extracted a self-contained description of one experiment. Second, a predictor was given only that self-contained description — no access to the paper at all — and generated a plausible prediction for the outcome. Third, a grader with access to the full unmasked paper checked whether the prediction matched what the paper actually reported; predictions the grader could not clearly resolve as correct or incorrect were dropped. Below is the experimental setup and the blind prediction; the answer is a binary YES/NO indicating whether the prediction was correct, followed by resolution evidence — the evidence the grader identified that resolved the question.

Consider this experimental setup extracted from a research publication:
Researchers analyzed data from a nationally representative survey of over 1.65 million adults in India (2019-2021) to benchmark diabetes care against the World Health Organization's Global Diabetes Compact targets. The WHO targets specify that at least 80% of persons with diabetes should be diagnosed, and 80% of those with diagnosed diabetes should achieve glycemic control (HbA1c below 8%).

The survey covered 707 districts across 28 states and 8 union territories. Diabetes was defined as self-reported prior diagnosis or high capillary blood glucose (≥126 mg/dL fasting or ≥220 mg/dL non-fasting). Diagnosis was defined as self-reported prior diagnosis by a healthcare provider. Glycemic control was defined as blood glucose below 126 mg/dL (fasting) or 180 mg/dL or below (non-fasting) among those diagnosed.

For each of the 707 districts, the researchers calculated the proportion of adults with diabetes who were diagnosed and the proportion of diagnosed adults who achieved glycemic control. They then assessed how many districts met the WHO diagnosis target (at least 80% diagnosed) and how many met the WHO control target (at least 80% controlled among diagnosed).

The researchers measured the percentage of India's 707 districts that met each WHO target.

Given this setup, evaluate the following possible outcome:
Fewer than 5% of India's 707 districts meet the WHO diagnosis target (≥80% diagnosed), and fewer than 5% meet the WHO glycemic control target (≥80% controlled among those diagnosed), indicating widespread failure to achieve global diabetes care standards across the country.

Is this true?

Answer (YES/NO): NO